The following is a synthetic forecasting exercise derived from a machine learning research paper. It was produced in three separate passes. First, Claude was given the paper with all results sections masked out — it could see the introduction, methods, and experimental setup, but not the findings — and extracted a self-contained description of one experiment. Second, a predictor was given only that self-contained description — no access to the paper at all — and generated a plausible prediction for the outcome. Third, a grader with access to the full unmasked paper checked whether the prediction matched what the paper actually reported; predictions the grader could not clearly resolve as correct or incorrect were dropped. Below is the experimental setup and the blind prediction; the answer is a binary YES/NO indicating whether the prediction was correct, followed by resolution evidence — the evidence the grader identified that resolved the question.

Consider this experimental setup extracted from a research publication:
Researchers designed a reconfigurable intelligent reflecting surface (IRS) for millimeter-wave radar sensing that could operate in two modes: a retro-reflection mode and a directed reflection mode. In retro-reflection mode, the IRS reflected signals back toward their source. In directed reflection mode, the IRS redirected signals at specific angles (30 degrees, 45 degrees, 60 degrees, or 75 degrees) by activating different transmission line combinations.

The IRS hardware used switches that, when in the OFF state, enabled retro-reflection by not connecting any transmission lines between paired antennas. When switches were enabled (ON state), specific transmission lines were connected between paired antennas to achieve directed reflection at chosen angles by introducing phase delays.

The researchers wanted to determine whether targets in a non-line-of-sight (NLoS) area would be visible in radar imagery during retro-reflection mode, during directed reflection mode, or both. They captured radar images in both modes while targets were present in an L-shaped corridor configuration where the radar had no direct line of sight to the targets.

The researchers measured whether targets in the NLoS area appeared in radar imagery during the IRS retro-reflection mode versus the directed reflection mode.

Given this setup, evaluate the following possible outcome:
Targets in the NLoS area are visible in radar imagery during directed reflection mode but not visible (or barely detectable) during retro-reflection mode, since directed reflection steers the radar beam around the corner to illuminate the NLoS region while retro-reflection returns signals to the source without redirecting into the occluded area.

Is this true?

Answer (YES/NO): YES